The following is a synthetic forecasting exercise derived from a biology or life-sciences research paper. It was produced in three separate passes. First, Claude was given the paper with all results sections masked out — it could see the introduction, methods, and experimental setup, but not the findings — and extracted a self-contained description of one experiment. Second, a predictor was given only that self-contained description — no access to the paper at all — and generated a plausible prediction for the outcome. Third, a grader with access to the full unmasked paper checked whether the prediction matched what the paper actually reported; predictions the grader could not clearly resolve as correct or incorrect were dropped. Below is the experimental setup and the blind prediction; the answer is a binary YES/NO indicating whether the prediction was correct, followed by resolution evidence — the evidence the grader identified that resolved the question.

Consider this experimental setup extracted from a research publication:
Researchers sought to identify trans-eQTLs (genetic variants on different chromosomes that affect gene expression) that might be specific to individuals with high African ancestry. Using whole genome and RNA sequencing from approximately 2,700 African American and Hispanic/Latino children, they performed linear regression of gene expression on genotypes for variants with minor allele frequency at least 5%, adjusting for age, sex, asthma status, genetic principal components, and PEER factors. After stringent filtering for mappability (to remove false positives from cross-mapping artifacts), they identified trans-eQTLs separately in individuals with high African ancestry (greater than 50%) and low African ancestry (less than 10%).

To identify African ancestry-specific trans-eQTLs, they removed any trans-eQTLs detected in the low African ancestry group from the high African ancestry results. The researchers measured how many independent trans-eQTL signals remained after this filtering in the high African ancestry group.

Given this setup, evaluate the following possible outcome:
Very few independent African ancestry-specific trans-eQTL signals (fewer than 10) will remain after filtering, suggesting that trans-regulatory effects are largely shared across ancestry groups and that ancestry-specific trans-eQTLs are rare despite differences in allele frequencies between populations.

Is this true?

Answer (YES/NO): NO